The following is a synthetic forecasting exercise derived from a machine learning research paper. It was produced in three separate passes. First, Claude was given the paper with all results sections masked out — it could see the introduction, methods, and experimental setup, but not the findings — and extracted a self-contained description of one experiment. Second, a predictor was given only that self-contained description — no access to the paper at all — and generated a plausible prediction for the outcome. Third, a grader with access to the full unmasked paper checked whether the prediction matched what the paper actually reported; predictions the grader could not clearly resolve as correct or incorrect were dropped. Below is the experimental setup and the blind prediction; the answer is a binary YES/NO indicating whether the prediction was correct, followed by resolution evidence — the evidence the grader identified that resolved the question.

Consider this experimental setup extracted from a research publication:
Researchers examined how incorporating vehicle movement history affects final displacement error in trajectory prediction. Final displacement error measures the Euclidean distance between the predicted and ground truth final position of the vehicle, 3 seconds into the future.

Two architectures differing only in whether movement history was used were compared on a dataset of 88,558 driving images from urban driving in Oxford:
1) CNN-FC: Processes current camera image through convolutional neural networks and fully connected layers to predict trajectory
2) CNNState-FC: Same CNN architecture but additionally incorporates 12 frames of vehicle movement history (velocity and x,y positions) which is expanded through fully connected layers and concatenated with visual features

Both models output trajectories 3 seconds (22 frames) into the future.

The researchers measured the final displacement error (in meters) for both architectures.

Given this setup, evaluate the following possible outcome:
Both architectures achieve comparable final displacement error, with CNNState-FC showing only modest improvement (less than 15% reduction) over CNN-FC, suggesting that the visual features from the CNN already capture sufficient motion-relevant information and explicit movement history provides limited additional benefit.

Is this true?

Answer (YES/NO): NO